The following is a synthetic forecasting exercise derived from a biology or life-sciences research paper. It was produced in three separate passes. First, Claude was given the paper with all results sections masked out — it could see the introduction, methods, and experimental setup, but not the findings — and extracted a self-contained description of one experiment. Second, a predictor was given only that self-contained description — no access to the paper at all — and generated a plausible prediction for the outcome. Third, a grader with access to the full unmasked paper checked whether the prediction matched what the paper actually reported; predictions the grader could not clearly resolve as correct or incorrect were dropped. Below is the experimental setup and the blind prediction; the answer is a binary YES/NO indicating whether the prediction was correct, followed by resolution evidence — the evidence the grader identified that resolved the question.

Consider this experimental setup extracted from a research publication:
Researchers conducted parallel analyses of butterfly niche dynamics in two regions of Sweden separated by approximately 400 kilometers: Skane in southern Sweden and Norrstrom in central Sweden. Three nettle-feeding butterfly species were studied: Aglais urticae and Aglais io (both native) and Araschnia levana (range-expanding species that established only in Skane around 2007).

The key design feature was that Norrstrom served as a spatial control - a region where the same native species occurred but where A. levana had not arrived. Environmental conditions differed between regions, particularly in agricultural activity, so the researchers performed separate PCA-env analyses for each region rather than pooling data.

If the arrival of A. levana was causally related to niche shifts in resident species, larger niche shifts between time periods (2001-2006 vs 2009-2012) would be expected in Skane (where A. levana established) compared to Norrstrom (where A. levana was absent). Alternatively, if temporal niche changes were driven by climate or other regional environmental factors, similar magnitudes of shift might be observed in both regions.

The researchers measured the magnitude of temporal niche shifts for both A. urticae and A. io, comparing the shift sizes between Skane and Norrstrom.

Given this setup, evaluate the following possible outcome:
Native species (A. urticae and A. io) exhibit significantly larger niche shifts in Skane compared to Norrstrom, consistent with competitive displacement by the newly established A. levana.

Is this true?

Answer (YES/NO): YES